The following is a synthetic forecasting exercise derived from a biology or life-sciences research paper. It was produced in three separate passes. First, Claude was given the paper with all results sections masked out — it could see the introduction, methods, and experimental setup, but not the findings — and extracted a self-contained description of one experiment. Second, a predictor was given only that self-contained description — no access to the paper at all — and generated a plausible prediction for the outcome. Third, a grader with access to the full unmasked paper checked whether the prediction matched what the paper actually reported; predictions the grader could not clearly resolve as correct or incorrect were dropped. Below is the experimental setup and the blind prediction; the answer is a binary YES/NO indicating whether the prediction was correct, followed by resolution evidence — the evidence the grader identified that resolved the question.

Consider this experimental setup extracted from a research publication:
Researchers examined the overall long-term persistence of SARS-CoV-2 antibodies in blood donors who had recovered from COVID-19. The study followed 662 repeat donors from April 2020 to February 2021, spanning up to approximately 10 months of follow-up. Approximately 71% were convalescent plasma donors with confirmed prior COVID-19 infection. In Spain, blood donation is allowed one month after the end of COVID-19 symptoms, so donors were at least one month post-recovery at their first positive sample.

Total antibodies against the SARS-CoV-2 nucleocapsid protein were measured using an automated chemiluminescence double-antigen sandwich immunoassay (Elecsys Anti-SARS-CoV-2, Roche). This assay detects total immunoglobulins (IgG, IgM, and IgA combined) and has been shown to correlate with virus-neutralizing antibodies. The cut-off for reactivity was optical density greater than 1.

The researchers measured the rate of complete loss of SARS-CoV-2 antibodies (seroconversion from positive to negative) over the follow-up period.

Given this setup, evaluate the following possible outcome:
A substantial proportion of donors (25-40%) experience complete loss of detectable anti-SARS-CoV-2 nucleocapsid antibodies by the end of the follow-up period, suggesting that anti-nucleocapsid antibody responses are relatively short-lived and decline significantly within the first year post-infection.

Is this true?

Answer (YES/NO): NO